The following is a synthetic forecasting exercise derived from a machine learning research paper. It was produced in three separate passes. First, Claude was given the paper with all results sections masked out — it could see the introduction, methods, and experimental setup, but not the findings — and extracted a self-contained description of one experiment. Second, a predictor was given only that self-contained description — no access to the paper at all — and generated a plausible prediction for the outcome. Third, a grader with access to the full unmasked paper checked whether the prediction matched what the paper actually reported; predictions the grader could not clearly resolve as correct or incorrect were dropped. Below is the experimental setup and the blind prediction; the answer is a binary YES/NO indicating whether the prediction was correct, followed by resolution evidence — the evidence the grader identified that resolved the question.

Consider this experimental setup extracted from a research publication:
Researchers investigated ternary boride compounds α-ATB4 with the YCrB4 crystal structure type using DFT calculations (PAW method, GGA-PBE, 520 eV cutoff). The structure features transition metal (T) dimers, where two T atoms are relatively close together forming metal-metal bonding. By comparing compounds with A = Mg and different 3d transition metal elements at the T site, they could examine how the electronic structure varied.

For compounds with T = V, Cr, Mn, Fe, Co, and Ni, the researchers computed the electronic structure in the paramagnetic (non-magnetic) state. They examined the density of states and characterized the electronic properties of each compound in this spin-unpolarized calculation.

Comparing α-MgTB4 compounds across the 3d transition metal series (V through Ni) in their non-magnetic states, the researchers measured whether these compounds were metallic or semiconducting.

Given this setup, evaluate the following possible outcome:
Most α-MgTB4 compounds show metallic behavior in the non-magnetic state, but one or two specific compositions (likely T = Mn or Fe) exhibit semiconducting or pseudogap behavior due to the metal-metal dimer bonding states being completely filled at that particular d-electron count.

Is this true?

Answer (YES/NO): NO